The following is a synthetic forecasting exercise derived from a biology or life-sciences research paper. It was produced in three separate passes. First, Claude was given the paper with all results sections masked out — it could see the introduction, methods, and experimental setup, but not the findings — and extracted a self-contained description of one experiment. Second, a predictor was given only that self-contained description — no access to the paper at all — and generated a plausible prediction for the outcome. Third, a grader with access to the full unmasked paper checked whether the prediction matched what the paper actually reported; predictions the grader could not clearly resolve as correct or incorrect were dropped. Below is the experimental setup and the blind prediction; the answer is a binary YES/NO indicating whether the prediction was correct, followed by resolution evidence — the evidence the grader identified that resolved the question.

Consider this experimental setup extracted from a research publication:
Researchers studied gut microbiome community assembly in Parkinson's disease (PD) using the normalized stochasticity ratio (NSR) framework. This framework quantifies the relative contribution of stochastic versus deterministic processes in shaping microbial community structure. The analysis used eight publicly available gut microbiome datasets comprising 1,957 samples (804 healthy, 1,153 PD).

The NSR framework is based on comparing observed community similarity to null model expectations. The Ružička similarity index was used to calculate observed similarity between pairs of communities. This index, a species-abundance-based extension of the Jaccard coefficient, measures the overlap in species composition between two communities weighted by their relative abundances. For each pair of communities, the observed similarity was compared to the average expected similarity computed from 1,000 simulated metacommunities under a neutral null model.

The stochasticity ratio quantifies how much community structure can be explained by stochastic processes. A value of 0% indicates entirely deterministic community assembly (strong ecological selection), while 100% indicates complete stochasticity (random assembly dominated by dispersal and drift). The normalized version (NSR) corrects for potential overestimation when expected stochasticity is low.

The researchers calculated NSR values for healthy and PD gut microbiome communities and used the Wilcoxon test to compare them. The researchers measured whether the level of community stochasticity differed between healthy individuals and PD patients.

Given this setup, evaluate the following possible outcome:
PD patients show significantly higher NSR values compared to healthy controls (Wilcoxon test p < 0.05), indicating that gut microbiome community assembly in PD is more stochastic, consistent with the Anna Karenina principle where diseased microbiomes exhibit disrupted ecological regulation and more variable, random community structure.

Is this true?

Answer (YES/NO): NO